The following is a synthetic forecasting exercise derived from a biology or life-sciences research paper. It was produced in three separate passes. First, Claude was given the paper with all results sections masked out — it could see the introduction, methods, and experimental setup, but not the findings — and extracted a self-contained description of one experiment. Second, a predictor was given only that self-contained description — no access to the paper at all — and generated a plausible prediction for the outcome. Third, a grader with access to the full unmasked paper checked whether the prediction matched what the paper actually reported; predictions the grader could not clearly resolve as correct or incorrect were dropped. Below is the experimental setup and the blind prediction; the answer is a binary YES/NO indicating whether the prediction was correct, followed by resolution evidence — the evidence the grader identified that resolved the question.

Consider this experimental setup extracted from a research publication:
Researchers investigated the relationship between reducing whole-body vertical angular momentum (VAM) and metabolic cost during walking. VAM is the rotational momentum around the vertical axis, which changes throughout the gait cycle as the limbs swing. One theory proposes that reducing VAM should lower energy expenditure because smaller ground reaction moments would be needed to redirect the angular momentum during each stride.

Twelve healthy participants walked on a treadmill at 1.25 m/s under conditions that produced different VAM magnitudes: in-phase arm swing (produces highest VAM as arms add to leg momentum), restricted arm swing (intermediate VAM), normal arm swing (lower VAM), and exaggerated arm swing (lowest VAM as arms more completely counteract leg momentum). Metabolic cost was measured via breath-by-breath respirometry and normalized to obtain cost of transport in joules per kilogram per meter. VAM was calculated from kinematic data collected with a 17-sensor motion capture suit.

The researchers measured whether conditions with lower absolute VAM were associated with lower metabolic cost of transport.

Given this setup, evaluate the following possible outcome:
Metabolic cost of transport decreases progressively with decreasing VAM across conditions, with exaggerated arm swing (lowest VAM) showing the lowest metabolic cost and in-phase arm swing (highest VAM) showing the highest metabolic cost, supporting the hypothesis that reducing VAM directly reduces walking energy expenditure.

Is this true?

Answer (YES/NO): NO